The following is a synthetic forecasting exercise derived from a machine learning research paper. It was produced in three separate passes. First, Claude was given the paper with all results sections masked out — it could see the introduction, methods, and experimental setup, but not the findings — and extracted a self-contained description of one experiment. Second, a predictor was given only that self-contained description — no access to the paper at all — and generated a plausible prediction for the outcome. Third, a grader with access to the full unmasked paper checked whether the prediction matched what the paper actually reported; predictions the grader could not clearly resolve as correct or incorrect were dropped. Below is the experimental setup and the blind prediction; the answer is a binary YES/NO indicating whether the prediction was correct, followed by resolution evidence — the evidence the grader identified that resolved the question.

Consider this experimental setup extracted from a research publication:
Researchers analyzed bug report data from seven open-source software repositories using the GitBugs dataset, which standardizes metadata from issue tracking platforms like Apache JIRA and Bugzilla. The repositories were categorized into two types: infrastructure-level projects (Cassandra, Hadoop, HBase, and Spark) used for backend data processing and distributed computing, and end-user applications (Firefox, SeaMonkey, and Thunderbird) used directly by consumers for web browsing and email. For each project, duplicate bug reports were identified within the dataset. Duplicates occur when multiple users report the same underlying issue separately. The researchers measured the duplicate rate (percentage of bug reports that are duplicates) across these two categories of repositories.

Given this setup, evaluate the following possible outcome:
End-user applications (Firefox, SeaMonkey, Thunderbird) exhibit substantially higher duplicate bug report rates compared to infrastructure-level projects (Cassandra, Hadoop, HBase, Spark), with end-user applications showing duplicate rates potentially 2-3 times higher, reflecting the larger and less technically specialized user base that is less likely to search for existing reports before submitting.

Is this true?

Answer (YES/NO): NO